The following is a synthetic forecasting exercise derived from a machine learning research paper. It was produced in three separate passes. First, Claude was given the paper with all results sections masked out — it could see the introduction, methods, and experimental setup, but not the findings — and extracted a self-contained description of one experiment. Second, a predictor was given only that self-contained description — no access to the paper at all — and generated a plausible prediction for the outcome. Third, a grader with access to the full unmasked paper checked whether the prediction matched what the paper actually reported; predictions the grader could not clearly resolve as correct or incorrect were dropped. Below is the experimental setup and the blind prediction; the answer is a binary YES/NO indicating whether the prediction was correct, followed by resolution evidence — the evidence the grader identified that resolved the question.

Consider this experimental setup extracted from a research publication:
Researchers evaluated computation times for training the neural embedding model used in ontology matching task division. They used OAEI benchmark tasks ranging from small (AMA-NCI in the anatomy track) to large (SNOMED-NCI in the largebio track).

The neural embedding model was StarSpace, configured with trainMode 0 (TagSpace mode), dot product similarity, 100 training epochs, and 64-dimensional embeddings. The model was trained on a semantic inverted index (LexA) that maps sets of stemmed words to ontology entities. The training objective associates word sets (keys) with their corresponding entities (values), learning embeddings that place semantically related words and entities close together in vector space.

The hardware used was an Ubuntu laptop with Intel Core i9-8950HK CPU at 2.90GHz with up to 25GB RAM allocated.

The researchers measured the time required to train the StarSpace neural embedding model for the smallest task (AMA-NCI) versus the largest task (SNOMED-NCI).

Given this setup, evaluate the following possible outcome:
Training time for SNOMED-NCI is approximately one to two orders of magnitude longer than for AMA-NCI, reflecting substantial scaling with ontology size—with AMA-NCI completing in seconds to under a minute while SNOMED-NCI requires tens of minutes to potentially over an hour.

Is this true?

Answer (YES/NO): NO